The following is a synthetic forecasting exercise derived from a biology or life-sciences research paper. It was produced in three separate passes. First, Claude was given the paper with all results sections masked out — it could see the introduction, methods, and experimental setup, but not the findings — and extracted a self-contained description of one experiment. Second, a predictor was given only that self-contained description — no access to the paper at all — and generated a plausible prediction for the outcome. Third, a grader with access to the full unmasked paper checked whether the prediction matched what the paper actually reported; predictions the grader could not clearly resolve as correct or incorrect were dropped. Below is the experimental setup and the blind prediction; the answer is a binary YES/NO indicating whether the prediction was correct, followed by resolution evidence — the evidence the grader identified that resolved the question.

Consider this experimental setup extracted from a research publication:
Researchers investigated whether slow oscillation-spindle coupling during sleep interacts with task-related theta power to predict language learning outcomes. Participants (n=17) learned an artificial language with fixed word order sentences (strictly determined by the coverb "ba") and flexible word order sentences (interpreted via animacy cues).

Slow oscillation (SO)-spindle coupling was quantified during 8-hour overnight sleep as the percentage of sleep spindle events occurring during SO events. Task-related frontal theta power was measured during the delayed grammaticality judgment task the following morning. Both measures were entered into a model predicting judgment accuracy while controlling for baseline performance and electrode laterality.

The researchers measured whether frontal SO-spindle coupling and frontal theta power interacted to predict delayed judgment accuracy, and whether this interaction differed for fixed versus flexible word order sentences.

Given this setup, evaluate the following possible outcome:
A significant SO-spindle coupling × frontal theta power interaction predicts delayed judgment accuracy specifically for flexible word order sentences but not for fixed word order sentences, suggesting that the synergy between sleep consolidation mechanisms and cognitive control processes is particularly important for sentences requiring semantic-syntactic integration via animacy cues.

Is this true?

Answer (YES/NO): NO